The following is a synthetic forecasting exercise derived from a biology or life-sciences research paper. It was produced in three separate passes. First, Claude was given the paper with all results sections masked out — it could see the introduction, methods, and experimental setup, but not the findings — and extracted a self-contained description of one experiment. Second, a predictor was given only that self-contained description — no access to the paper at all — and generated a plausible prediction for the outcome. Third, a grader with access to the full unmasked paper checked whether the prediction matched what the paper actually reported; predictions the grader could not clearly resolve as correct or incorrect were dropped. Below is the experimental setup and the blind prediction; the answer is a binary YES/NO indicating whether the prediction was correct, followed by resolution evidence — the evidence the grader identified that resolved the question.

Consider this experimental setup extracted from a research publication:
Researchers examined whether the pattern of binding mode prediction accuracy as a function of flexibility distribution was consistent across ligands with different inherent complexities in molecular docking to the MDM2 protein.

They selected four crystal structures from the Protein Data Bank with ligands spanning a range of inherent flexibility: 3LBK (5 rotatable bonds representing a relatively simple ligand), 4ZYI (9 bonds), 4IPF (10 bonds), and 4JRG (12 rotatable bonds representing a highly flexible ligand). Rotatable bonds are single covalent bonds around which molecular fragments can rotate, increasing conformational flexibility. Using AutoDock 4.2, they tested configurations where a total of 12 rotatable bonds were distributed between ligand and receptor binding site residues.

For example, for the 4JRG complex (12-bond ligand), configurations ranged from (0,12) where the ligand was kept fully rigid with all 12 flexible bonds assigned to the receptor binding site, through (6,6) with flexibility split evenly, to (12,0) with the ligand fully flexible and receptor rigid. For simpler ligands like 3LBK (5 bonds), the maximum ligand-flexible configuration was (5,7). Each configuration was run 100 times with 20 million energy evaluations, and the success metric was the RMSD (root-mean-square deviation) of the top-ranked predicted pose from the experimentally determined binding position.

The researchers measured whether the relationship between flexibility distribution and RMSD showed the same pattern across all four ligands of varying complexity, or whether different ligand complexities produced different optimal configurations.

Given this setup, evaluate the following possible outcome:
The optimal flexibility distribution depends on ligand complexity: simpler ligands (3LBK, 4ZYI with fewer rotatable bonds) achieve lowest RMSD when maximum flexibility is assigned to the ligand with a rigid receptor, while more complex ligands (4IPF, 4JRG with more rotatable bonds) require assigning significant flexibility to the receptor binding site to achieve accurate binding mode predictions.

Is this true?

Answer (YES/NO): NO